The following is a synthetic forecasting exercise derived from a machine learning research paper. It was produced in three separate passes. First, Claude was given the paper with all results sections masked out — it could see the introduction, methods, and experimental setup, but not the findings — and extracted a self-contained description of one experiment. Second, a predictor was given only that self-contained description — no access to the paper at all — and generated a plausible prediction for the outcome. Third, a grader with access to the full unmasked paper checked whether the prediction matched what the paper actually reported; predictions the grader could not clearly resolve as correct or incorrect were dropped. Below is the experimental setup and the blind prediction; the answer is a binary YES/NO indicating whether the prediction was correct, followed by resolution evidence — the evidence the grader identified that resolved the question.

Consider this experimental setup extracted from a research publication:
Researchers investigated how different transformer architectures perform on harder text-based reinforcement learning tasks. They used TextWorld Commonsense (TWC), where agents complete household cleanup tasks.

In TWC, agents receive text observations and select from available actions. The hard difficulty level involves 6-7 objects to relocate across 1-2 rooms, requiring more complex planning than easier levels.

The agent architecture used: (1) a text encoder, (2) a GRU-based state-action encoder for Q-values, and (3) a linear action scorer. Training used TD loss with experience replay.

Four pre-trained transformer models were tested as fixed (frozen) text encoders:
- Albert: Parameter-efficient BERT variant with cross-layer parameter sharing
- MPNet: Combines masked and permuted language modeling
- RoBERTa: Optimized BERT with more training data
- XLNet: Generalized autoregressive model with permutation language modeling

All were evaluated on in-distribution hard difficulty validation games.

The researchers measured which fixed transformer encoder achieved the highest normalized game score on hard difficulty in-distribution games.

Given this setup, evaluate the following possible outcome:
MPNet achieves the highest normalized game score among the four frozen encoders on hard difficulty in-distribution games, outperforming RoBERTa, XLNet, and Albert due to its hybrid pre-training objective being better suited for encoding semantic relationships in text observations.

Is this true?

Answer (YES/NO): NO